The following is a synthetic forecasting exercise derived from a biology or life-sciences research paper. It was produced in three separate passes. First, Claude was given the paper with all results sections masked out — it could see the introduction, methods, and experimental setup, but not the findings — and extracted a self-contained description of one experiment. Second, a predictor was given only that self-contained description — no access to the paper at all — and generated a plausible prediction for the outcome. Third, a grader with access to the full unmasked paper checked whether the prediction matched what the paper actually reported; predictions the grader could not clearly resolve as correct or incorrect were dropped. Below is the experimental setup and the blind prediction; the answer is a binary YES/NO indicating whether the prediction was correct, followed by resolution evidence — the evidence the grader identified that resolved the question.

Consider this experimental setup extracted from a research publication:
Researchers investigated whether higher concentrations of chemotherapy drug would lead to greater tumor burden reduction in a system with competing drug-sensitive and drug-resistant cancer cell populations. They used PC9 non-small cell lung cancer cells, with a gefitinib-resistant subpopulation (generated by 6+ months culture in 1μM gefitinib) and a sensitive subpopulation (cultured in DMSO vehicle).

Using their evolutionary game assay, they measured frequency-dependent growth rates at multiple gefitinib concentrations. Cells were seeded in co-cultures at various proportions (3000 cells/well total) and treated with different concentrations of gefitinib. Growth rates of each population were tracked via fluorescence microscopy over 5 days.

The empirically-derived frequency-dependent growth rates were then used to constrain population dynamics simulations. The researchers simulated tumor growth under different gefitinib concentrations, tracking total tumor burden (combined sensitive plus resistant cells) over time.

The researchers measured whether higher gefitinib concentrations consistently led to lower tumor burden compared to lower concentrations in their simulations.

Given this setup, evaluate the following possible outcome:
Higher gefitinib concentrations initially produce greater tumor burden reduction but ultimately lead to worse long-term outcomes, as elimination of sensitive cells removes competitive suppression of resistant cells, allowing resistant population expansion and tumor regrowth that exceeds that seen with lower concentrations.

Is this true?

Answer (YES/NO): YES